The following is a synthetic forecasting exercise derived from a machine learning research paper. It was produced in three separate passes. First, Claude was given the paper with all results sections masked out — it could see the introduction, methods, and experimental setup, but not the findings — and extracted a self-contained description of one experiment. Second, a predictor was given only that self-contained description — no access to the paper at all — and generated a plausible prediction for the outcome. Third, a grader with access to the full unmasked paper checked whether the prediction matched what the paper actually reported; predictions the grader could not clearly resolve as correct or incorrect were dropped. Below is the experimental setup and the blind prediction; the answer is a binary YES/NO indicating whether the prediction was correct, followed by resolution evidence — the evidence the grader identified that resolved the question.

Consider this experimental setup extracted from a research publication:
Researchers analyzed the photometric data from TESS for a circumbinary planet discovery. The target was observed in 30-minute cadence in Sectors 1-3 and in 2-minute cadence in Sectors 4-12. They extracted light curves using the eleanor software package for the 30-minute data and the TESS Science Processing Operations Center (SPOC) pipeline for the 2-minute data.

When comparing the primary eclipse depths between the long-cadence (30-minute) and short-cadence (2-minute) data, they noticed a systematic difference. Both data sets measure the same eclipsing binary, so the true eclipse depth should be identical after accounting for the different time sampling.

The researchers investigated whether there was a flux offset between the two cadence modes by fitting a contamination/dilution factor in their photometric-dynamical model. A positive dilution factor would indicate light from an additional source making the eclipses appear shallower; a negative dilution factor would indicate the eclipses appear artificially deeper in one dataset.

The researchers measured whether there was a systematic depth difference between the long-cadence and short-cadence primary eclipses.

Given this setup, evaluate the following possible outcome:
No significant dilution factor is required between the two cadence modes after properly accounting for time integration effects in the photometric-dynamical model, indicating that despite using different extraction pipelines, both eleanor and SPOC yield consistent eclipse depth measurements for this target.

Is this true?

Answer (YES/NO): NO